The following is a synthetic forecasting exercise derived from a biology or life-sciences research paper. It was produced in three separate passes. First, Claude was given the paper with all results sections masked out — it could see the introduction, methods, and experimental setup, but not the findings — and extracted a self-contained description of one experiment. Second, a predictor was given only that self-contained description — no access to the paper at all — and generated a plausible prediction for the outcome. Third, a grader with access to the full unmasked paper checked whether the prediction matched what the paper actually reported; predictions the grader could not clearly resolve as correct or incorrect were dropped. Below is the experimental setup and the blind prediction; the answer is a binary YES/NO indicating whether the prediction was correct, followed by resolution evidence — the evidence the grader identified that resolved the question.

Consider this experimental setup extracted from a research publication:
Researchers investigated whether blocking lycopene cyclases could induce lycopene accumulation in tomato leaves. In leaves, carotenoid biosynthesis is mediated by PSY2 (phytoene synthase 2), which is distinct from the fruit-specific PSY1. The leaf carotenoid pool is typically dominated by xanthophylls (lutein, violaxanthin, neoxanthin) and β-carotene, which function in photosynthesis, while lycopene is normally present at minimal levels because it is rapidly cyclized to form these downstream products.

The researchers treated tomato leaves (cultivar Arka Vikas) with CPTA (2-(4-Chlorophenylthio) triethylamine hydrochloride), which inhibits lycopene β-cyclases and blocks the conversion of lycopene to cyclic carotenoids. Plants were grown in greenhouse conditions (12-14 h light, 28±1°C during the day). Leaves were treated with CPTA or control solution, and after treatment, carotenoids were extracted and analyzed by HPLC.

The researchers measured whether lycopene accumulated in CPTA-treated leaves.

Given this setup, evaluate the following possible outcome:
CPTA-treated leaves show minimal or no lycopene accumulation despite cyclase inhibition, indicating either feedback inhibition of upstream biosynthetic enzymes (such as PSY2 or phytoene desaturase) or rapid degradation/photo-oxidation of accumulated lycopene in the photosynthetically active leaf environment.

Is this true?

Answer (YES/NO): NO